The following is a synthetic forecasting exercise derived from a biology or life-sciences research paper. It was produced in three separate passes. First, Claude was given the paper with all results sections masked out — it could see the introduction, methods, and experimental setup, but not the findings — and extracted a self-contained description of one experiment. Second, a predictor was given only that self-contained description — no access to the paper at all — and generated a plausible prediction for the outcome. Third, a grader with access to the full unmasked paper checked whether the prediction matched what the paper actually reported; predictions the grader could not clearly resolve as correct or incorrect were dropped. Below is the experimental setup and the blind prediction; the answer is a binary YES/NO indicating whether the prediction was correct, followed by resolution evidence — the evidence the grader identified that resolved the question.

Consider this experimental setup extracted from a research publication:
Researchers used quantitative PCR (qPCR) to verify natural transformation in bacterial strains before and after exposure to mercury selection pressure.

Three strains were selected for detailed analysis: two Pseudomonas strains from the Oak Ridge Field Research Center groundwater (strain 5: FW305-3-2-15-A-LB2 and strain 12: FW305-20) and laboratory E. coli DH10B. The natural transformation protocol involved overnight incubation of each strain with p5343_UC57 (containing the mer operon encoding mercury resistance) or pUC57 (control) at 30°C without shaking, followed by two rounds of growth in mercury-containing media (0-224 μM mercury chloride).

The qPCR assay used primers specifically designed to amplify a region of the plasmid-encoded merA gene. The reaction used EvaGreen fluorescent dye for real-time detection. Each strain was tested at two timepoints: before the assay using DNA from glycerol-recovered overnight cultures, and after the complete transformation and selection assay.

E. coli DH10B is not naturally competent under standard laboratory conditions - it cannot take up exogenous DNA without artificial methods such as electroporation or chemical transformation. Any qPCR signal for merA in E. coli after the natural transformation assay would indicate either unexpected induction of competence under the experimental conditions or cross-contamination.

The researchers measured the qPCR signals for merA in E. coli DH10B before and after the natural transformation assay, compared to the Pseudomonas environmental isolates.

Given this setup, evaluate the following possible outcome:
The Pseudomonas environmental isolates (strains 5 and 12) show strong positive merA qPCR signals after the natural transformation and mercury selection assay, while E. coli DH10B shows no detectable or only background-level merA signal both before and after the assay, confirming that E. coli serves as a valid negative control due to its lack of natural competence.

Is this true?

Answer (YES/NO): NO